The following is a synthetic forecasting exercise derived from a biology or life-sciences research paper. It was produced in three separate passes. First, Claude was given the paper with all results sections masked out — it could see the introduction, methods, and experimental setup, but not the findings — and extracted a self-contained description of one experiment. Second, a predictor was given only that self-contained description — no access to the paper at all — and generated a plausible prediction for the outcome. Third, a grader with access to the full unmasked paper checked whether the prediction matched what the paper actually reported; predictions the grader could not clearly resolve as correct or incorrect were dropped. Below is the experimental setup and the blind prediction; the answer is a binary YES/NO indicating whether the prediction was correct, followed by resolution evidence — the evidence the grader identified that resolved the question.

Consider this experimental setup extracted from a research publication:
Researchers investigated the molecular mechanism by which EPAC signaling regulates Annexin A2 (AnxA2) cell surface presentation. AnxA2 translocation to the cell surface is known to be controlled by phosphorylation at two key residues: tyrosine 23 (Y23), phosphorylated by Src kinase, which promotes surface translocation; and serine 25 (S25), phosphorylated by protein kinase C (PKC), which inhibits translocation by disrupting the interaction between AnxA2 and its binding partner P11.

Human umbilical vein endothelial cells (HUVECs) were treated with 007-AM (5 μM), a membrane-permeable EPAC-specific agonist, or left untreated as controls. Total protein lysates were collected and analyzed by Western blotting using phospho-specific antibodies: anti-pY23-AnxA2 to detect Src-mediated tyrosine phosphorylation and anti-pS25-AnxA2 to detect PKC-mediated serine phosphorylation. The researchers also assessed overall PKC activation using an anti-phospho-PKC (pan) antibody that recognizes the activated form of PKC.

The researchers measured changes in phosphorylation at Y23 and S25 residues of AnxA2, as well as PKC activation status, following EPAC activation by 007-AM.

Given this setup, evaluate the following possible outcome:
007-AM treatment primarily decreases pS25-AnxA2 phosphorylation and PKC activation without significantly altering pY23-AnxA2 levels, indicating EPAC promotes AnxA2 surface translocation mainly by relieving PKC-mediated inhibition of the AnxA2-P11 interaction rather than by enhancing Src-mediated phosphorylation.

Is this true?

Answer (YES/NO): NO